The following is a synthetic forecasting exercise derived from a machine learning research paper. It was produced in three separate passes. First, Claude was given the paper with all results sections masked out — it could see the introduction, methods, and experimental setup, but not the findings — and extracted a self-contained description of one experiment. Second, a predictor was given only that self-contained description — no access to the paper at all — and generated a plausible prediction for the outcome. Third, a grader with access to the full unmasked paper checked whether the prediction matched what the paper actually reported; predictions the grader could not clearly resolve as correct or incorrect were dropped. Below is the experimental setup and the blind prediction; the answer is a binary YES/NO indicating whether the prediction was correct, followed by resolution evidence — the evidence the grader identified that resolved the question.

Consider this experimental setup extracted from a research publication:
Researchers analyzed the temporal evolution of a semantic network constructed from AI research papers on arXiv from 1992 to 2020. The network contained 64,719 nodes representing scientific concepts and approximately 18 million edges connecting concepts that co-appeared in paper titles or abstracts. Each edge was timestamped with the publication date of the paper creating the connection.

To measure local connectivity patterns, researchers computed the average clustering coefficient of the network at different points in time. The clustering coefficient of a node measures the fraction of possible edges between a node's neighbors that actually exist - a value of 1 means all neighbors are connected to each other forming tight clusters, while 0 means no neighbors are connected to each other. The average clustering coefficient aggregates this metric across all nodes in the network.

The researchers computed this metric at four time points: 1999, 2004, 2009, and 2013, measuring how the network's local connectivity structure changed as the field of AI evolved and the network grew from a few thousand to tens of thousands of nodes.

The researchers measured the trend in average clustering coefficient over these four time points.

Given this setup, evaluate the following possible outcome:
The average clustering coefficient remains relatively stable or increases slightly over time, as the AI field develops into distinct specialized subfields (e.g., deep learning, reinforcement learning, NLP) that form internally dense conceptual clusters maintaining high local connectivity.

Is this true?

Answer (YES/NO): NO